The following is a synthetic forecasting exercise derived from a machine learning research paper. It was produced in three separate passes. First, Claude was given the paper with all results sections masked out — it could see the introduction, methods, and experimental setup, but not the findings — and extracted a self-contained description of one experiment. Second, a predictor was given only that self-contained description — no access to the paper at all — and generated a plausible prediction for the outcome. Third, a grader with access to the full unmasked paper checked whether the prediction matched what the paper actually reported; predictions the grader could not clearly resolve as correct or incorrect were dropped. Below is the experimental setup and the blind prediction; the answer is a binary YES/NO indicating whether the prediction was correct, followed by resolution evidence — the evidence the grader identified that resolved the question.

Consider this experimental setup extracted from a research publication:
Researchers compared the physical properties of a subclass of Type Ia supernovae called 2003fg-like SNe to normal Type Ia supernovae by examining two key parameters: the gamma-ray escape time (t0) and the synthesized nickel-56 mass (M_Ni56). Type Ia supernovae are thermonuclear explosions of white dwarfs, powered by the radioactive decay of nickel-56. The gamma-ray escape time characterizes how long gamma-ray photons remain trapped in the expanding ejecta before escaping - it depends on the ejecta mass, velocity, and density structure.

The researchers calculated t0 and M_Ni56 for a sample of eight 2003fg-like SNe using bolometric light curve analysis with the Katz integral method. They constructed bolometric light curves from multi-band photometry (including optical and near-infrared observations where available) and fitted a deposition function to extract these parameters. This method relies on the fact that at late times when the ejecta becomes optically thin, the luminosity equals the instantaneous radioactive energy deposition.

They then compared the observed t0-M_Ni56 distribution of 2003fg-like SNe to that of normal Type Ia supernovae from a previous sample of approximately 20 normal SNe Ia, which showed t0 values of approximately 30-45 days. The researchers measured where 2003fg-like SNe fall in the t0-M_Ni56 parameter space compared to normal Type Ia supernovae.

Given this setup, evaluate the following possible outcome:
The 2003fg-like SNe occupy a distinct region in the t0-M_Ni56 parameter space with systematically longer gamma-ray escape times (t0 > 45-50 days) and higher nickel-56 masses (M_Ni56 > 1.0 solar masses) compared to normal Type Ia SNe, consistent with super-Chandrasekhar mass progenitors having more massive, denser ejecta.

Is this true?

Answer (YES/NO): NO